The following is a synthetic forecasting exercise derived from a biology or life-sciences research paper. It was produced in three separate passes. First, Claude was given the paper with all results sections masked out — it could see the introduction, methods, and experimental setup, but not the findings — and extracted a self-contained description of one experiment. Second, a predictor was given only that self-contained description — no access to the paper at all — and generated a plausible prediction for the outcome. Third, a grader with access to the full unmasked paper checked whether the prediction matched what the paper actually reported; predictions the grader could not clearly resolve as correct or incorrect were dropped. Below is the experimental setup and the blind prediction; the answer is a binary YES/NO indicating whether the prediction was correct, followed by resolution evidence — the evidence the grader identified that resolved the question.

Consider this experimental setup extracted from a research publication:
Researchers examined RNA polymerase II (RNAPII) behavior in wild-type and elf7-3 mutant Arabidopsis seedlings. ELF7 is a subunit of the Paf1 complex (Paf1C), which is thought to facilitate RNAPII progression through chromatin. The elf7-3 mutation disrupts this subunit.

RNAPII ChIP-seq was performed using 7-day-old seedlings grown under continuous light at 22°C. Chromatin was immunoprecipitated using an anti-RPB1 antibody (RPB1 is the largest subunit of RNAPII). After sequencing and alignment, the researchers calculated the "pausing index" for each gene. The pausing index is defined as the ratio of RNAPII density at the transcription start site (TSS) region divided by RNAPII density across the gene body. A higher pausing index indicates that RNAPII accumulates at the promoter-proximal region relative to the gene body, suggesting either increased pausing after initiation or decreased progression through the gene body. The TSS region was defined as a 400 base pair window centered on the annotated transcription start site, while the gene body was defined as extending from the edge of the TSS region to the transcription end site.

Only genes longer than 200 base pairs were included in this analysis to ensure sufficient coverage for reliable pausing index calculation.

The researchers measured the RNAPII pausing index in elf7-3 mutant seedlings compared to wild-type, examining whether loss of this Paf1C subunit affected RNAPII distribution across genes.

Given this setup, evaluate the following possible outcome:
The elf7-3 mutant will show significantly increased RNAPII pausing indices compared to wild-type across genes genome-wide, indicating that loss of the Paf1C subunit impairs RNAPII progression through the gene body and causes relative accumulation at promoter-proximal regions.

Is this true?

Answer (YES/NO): YES